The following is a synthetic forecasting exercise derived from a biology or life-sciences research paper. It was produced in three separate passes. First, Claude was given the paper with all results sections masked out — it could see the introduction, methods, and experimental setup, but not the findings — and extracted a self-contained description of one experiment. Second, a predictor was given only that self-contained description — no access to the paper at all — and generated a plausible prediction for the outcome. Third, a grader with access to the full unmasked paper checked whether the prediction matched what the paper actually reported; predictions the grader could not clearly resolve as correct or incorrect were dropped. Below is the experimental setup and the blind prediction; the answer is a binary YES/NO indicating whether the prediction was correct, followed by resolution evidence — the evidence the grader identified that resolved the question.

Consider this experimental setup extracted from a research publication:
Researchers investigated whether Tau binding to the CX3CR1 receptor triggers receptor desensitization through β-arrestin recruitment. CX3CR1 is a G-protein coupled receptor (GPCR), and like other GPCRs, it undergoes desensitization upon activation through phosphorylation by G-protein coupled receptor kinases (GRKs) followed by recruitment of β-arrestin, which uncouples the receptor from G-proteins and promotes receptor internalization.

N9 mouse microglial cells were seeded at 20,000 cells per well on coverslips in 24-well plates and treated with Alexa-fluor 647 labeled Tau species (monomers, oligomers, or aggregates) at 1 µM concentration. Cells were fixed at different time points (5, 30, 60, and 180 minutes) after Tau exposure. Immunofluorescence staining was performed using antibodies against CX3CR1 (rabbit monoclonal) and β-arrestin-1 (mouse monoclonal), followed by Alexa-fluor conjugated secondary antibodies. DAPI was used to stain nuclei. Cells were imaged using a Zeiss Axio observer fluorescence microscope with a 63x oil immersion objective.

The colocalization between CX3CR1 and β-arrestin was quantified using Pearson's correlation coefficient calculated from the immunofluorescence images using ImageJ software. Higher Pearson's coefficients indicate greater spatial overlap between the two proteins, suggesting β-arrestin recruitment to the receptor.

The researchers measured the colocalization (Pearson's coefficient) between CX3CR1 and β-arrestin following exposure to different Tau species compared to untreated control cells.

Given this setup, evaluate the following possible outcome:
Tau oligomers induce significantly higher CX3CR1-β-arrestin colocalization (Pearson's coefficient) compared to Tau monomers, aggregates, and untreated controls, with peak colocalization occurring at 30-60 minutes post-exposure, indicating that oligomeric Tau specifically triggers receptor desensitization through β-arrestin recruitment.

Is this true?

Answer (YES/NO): NO